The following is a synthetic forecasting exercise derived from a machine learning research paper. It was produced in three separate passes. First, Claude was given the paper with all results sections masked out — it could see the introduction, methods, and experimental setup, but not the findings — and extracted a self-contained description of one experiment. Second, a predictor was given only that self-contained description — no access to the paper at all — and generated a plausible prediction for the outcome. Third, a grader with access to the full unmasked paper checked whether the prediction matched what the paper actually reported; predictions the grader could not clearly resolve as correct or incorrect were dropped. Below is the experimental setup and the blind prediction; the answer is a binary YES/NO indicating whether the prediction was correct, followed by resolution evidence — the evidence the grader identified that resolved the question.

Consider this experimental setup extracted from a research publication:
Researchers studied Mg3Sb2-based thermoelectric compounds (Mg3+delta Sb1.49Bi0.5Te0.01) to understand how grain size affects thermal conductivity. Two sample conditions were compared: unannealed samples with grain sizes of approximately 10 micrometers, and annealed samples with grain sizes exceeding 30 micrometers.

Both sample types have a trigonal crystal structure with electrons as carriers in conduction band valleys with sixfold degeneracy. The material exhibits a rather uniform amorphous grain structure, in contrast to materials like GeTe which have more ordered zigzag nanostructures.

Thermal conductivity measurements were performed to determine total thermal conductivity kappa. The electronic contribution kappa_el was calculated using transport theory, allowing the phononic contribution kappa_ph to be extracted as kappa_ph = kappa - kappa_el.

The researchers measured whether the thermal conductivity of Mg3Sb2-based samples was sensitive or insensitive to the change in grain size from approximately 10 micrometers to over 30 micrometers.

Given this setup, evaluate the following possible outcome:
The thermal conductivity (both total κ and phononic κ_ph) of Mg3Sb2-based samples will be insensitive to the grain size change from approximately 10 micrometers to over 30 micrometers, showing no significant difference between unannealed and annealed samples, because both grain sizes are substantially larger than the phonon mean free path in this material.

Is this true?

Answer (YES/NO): NO